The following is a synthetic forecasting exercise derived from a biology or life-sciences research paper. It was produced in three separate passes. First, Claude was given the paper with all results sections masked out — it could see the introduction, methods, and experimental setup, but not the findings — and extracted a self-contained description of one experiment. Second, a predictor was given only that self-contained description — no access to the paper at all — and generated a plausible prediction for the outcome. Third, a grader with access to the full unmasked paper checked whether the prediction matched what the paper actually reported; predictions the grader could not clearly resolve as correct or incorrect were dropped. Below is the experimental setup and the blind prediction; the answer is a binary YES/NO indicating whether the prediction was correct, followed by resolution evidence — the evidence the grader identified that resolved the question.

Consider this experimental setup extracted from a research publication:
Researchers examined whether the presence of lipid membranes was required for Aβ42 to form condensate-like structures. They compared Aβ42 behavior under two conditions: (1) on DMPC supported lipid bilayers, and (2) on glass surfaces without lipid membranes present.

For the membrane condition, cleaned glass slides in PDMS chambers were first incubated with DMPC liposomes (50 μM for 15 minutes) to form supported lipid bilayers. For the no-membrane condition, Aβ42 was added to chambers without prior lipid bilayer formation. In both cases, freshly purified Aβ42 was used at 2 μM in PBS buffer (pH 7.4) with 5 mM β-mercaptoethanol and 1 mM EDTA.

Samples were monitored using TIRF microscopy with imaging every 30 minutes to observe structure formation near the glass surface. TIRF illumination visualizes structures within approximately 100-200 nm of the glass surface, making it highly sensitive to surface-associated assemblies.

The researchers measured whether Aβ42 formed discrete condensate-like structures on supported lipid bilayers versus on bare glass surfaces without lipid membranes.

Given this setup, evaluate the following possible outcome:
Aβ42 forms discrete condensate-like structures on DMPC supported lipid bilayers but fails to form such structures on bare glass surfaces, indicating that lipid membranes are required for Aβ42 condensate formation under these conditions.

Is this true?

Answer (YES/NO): YES